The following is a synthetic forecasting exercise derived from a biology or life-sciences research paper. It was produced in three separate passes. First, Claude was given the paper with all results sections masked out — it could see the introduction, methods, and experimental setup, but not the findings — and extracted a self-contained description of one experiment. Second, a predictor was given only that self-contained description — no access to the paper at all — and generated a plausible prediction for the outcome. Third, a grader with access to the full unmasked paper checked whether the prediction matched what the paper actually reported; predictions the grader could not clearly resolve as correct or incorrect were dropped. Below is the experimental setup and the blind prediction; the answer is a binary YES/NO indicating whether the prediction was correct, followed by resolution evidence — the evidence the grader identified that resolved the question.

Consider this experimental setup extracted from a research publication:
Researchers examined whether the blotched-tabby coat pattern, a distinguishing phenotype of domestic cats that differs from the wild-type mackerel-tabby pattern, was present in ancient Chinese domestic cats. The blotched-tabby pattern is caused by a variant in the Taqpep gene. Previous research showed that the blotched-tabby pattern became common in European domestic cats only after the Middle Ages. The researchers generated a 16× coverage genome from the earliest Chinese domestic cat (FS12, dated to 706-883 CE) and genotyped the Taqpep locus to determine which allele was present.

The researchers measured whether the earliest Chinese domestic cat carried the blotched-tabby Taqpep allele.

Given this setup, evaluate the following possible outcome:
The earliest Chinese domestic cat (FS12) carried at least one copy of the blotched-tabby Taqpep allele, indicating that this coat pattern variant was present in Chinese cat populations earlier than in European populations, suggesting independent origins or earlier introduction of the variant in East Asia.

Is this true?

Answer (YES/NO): NO